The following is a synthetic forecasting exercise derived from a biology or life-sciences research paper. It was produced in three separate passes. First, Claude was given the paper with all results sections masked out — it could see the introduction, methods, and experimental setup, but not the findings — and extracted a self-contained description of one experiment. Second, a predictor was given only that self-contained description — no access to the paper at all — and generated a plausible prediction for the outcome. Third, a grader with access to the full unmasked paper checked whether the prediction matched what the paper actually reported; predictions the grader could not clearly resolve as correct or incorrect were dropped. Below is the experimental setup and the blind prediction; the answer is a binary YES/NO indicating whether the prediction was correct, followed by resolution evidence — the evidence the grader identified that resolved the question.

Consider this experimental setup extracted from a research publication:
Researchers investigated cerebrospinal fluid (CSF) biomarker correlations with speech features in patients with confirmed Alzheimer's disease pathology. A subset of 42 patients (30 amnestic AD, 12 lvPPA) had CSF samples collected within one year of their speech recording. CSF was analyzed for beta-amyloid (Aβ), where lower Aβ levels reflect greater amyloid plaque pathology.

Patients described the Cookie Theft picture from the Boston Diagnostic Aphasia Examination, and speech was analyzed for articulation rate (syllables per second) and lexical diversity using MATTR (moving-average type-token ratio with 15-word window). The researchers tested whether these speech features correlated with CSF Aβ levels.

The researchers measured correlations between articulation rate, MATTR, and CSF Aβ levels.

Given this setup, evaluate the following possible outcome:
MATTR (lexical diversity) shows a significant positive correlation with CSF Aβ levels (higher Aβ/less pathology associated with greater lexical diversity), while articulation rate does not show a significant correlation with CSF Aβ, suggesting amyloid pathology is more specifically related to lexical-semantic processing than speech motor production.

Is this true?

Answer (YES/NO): NO